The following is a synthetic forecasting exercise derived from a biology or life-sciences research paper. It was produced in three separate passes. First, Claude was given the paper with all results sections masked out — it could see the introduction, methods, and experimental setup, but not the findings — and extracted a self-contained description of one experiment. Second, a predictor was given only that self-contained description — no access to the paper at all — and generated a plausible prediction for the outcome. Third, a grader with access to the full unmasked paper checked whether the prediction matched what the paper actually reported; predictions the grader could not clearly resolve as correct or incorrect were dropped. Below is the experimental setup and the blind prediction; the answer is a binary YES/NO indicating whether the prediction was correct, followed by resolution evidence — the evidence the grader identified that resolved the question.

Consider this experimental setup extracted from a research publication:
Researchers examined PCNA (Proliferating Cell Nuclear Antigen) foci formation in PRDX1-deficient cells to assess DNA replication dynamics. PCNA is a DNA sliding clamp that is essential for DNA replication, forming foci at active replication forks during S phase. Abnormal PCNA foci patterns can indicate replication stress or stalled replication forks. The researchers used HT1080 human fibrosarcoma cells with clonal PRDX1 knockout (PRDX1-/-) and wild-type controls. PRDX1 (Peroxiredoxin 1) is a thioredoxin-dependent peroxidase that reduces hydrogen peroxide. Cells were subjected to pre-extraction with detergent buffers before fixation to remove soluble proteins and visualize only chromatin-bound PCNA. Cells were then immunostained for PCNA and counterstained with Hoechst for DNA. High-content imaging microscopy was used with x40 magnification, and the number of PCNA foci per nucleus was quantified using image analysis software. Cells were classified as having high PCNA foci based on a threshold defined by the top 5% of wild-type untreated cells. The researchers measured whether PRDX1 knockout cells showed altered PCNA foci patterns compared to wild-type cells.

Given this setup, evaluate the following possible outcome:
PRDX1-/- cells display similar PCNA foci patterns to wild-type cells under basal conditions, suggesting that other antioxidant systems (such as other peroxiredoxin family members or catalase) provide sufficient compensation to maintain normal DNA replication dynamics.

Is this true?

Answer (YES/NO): NO